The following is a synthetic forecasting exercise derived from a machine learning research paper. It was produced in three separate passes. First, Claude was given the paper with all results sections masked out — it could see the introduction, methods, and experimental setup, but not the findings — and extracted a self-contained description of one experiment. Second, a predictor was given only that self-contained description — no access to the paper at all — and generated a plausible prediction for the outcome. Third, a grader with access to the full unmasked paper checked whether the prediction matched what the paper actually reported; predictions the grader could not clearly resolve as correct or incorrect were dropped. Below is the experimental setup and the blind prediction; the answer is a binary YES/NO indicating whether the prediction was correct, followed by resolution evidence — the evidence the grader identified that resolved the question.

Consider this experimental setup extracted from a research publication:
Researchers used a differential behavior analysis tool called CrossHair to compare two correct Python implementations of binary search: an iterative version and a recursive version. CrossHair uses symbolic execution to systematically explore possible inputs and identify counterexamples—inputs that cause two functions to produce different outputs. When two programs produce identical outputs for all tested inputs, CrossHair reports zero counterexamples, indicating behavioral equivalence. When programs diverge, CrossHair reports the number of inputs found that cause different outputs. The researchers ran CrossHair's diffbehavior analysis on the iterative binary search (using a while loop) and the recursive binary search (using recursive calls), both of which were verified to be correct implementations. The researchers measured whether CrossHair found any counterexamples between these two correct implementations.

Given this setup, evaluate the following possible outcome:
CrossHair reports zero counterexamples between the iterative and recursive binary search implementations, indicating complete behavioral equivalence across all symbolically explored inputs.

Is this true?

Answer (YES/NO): YES